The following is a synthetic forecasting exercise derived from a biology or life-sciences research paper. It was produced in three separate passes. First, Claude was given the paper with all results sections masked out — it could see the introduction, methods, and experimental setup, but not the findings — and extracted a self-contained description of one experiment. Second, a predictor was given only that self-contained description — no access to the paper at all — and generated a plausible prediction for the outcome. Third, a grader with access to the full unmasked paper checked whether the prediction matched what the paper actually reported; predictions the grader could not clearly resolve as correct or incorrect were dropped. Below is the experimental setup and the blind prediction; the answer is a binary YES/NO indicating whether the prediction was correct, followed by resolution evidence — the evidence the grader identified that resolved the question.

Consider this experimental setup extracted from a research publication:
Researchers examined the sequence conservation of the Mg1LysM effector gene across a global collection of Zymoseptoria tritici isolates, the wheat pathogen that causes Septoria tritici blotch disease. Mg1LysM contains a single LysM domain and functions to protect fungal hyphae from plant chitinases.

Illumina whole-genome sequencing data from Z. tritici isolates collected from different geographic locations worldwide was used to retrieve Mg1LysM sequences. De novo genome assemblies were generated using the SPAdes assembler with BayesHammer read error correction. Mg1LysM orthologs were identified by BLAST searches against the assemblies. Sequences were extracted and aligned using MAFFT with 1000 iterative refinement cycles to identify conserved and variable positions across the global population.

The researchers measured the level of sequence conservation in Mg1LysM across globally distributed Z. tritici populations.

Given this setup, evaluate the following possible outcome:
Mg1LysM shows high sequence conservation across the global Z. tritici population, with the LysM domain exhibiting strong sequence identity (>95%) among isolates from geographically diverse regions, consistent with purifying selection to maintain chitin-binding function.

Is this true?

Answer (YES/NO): YES